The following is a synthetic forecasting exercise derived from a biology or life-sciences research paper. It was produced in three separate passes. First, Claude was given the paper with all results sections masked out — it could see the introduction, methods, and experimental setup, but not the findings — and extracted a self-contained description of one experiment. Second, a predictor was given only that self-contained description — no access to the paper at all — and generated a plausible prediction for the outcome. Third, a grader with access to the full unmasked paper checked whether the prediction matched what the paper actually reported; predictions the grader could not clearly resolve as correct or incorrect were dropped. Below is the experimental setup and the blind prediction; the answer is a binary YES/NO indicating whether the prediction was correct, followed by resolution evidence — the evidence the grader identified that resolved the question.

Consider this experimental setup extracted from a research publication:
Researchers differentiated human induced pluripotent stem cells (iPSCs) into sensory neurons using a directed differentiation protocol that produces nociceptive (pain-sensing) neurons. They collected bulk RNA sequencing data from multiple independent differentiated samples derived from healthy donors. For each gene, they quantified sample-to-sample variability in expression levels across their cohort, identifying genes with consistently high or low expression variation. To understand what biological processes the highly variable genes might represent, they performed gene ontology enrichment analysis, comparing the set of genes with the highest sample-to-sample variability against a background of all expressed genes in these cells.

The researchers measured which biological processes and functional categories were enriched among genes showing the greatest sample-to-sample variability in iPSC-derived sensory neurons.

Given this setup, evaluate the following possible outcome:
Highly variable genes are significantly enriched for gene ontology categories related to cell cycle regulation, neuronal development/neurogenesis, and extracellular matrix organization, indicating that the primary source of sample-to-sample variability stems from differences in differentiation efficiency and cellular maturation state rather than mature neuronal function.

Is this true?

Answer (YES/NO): NO